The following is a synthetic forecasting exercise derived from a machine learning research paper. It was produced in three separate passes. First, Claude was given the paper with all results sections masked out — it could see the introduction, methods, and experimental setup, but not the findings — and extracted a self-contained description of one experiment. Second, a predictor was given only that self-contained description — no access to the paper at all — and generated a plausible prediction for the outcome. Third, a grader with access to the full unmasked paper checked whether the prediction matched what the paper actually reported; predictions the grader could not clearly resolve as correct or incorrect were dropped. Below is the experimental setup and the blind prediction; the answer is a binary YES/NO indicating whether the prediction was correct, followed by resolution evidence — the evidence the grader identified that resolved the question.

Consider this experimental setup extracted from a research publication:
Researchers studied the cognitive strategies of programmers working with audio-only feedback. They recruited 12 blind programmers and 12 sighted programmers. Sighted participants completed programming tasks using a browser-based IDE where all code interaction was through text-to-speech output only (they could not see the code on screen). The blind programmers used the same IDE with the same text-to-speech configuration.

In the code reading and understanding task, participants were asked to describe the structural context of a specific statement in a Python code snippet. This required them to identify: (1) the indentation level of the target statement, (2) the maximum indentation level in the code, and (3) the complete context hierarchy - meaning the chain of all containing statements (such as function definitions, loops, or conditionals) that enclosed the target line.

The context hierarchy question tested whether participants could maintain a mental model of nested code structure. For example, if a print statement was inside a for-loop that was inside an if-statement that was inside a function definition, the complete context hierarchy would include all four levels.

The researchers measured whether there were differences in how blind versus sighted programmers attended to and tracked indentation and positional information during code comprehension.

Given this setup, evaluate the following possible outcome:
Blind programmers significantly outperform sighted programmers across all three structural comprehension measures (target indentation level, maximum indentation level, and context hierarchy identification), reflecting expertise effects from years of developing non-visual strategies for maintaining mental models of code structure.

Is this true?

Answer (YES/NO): NO